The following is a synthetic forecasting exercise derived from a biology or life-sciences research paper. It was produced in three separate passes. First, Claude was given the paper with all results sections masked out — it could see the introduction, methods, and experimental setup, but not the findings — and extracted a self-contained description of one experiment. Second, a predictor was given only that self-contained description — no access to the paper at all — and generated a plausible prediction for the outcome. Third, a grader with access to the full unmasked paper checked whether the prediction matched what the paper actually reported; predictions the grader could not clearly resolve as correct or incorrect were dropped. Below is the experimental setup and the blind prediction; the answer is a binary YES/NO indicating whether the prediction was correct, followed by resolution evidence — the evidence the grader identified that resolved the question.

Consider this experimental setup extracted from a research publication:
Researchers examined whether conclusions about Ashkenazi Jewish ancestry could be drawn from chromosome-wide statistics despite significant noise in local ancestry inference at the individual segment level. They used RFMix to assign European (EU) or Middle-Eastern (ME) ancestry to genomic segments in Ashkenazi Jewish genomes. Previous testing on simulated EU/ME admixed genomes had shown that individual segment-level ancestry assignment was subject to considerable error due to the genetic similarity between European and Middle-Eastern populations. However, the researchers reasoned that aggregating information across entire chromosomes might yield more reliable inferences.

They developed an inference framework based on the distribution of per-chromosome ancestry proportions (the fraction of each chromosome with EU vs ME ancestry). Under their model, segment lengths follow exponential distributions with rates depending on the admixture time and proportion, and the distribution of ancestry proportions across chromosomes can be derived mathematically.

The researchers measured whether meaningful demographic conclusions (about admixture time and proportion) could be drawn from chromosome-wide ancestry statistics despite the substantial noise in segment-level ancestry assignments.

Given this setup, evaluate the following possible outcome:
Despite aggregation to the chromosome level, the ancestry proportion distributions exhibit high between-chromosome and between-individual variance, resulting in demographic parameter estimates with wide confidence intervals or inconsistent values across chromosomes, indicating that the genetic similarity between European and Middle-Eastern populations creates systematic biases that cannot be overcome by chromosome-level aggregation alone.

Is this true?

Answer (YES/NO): NO